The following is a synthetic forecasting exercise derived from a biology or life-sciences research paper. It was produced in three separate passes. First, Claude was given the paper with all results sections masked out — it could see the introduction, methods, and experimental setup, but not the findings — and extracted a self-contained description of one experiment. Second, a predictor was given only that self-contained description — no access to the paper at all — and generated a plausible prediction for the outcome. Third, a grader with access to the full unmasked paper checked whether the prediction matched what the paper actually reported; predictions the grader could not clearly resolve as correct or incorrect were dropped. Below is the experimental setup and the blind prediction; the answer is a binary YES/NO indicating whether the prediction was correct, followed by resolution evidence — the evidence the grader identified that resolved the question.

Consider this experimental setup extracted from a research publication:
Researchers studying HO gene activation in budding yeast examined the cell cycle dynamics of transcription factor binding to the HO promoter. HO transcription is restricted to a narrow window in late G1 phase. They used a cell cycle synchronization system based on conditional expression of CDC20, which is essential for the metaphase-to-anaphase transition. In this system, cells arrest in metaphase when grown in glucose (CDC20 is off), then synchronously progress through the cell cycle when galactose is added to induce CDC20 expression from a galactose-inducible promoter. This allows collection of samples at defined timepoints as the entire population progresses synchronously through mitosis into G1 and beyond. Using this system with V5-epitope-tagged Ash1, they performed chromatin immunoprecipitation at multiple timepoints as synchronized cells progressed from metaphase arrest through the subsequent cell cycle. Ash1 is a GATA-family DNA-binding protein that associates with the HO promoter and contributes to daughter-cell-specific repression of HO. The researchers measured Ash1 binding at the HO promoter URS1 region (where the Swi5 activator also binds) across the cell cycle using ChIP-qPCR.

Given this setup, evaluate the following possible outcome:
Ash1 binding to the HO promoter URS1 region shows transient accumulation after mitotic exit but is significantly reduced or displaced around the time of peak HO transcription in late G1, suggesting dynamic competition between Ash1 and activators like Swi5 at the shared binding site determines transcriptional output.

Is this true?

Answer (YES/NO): NO